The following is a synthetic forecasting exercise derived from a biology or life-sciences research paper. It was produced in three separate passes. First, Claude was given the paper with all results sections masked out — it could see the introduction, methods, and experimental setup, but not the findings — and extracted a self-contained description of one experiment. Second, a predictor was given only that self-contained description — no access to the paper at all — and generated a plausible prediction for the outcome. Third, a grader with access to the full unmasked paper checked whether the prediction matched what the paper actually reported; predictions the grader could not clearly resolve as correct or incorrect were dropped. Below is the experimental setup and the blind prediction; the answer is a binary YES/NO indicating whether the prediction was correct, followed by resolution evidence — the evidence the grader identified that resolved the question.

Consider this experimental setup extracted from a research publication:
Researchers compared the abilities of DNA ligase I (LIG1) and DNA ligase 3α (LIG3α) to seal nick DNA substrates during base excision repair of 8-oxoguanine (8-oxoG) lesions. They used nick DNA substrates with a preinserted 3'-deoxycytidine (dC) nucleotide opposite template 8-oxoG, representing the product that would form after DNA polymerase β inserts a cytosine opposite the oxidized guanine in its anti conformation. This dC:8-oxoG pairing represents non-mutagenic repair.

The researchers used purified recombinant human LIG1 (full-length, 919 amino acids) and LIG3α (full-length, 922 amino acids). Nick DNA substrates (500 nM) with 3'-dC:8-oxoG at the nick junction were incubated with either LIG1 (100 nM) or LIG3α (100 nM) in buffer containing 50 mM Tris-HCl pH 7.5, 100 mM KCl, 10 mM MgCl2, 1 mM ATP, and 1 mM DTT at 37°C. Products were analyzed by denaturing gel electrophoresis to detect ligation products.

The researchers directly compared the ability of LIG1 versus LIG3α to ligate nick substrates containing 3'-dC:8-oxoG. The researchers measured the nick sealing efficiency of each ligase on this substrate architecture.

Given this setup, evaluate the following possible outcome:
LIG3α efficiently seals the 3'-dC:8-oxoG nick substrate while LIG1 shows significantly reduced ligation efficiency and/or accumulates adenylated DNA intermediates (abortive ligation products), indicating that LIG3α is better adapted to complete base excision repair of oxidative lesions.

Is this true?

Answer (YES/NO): NO